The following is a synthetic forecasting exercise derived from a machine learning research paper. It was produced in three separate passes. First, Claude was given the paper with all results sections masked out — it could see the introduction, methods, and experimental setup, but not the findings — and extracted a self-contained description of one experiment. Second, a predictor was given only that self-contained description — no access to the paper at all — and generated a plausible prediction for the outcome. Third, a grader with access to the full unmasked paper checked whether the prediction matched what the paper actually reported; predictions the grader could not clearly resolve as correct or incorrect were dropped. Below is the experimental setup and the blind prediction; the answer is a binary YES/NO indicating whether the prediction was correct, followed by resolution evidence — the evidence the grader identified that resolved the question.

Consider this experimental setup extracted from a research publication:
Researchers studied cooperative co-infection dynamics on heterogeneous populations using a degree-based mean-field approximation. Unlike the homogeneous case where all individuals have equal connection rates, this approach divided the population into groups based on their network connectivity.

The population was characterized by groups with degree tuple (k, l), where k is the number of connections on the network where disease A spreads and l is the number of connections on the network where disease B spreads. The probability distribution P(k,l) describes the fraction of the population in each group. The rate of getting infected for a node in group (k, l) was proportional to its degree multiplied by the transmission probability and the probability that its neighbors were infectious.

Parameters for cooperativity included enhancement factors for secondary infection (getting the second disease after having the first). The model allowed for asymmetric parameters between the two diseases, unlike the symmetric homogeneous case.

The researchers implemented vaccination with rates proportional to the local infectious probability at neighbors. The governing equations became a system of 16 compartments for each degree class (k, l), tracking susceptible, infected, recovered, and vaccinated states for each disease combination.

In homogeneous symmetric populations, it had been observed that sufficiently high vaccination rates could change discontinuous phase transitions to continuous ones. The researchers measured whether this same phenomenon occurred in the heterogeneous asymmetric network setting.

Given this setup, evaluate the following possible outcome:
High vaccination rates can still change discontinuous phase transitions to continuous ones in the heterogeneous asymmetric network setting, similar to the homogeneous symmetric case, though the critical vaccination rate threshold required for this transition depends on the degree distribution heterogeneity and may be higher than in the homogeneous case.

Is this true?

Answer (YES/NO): NO